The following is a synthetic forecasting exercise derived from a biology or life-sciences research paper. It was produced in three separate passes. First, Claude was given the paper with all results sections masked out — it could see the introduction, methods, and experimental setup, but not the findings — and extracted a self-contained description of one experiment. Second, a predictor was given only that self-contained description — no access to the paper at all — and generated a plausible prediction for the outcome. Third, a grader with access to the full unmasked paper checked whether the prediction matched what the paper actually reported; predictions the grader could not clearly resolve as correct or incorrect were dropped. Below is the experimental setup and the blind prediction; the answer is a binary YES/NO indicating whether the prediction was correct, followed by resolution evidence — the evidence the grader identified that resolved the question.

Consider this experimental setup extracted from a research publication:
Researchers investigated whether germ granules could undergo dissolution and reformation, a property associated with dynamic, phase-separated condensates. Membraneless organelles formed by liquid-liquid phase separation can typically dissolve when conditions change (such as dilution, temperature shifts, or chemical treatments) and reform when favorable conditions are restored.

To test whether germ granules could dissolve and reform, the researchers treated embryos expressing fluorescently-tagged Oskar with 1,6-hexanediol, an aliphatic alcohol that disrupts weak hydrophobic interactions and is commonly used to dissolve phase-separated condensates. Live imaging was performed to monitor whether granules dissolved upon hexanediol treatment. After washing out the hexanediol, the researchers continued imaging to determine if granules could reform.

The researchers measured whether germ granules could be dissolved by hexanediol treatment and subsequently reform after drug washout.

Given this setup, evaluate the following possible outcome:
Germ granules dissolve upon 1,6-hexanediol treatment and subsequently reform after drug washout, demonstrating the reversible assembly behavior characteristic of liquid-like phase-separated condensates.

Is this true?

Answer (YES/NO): NO